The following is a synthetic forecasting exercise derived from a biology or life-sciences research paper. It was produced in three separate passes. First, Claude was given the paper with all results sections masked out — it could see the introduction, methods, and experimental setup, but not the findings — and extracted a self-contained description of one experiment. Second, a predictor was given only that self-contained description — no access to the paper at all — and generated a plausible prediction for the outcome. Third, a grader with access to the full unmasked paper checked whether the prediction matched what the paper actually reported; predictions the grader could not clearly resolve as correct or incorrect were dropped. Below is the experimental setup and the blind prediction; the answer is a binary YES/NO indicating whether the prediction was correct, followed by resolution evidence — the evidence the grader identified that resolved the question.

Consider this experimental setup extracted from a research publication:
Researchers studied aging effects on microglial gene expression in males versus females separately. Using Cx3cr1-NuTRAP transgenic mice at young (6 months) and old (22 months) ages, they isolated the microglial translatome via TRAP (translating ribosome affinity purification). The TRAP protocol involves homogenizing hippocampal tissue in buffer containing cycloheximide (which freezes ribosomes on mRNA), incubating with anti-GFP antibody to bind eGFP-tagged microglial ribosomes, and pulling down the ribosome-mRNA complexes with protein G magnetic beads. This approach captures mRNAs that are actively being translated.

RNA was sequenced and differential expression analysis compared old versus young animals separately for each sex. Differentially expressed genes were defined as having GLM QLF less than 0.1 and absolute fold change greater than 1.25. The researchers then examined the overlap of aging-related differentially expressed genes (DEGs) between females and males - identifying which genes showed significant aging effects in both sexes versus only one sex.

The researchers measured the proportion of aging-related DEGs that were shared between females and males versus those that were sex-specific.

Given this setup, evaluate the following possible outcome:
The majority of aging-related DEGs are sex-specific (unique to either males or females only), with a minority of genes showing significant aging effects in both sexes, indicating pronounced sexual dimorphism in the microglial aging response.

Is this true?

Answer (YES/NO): YES